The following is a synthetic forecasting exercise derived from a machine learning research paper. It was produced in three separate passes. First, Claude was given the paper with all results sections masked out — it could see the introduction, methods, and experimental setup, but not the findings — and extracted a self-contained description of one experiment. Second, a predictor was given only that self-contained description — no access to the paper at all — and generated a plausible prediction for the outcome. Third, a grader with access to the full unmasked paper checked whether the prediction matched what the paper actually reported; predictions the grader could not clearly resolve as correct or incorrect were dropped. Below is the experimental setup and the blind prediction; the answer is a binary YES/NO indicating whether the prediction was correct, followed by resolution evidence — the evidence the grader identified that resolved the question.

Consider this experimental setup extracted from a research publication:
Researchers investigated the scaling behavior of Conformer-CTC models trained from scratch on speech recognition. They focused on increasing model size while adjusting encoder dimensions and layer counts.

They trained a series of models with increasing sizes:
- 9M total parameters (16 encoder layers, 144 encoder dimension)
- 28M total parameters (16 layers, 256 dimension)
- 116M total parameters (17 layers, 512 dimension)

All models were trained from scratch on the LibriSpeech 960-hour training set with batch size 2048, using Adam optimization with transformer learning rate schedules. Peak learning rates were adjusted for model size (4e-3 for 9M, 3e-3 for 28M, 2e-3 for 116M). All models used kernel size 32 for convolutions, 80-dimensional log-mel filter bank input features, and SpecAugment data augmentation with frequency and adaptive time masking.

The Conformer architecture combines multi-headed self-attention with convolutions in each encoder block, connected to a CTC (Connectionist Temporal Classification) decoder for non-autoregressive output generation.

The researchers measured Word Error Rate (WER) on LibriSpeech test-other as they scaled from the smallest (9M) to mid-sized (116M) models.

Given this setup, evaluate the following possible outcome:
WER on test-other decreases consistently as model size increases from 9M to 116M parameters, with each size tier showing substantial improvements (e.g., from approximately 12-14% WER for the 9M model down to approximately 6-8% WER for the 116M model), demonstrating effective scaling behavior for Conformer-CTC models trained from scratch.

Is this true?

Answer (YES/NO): NO